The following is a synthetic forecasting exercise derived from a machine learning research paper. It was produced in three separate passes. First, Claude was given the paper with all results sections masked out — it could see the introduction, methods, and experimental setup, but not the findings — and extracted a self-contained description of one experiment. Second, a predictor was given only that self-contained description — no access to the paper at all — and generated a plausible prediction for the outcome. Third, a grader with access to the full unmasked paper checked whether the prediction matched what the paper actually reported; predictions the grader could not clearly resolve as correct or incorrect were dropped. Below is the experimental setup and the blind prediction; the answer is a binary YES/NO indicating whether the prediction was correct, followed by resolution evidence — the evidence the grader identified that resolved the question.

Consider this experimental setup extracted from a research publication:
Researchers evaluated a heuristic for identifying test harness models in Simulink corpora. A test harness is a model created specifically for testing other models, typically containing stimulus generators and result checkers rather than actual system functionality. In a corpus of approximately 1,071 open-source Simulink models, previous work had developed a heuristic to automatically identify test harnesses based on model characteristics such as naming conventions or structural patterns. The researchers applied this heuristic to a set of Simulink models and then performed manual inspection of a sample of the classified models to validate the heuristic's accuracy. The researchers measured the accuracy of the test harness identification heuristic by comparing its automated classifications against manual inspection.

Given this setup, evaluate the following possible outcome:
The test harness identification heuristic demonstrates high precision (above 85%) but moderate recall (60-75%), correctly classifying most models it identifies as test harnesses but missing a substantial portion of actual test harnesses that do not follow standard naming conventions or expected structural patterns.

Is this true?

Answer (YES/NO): NO